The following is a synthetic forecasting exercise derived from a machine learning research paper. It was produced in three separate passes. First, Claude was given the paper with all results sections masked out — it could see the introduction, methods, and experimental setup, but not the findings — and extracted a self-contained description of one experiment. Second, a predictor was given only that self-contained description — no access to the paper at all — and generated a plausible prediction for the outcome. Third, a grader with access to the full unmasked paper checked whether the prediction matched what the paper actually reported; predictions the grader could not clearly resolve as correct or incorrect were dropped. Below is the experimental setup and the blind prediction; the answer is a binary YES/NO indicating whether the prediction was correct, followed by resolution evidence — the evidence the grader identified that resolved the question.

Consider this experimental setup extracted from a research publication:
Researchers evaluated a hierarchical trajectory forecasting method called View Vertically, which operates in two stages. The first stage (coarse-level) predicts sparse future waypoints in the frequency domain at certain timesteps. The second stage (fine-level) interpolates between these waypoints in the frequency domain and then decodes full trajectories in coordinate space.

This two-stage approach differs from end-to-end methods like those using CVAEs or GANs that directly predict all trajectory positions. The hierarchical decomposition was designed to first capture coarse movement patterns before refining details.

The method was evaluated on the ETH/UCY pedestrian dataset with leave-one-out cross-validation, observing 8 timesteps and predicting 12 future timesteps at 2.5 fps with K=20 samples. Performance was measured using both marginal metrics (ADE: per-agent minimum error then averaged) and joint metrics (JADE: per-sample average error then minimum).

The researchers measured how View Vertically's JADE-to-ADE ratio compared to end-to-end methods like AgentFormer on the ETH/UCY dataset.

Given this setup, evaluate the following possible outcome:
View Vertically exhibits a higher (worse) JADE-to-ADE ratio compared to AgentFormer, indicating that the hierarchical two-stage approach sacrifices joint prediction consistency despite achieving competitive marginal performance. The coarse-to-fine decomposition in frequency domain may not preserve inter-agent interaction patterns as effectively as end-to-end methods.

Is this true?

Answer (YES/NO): NO